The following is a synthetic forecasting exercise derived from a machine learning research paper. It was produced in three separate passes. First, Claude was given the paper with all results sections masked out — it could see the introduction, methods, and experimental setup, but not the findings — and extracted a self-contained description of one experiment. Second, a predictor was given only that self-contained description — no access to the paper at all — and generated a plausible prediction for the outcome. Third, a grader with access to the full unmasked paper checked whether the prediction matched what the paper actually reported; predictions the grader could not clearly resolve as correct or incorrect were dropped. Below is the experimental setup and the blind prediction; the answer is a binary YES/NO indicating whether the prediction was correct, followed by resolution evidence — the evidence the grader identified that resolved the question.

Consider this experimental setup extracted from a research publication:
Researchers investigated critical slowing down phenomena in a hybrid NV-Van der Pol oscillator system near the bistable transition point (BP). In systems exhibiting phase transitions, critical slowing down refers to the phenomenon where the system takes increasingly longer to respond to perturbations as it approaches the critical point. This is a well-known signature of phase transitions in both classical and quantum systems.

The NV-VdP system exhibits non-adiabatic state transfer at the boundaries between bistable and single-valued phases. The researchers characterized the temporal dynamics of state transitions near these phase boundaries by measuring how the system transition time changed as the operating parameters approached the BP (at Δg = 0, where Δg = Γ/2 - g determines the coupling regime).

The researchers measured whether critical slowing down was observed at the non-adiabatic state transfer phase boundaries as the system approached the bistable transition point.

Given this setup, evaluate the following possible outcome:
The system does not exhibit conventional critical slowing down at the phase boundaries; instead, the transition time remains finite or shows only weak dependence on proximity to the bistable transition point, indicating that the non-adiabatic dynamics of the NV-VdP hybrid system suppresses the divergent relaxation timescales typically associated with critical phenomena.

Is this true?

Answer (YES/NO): NO